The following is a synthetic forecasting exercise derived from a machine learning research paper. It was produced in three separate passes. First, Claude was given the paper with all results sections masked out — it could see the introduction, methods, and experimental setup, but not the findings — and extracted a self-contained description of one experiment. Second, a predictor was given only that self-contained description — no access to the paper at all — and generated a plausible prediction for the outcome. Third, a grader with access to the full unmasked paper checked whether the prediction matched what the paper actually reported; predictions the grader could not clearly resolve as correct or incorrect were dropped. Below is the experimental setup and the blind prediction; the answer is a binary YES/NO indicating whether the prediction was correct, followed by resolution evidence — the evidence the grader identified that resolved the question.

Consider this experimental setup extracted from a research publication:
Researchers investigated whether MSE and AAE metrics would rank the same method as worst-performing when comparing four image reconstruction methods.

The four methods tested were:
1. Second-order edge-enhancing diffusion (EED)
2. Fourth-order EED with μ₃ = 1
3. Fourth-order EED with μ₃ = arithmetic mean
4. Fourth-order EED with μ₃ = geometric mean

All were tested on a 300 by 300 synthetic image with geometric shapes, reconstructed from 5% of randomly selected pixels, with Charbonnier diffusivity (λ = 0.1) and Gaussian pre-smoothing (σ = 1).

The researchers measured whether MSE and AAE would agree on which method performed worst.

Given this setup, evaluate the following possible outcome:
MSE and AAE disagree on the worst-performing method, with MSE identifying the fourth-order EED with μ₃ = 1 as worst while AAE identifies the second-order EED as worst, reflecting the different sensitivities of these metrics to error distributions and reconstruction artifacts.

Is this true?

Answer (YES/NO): YES